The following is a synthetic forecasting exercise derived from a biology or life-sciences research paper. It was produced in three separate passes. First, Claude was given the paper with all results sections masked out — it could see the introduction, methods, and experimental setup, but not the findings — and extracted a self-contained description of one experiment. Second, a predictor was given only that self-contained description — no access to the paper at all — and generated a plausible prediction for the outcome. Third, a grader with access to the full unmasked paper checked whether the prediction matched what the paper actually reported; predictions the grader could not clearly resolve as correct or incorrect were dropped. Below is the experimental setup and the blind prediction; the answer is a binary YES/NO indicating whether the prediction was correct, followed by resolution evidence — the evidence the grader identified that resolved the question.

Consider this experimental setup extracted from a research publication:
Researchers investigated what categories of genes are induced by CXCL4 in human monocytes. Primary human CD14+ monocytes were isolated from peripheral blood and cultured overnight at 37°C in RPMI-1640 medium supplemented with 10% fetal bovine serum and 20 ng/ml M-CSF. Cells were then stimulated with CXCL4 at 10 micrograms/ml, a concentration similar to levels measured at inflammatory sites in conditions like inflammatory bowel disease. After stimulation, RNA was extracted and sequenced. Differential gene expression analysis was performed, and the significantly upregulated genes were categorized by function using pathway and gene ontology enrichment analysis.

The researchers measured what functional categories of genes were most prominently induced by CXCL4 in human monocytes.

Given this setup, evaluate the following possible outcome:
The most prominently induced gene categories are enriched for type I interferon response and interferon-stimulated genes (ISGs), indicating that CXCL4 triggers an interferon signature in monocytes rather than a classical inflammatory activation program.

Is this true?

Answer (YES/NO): NO